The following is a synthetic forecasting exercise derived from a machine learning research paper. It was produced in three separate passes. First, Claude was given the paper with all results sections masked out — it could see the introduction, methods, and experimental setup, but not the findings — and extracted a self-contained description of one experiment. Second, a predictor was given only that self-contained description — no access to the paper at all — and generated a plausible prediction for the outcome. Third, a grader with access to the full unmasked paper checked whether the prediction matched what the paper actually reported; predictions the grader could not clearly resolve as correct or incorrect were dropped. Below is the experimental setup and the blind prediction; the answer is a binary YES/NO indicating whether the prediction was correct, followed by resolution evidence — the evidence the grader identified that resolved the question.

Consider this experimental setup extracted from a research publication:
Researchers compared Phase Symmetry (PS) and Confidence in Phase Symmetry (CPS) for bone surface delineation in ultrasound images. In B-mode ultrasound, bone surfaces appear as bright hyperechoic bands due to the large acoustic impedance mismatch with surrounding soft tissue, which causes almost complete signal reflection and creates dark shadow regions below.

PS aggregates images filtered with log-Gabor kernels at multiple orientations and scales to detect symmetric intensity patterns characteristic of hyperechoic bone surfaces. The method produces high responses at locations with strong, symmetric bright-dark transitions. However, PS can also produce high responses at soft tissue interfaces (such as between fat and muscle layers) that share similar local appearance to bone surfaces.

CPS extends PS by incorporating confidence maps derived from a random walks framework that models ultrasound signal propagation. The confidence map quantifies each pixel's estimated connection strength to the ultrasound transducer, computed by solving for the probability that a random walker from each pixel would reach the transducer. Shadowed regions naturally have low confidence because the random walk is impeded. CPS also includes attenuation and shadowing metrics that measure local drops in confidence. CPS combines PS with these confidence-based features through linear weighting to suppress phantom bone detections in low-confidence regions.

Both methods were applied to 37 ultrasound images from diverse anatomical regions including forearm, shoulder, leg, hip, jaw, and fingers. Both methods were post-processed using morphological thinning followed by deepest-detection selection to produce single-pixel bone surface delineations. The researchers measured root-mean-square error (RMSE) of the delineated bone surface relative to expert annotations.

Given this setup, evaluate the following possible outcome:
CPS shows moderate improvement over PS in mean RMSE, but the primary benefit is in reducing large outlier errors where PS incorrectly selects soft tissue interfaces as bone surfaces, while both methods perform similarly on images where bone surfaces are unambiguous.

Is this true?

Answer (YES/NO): NO